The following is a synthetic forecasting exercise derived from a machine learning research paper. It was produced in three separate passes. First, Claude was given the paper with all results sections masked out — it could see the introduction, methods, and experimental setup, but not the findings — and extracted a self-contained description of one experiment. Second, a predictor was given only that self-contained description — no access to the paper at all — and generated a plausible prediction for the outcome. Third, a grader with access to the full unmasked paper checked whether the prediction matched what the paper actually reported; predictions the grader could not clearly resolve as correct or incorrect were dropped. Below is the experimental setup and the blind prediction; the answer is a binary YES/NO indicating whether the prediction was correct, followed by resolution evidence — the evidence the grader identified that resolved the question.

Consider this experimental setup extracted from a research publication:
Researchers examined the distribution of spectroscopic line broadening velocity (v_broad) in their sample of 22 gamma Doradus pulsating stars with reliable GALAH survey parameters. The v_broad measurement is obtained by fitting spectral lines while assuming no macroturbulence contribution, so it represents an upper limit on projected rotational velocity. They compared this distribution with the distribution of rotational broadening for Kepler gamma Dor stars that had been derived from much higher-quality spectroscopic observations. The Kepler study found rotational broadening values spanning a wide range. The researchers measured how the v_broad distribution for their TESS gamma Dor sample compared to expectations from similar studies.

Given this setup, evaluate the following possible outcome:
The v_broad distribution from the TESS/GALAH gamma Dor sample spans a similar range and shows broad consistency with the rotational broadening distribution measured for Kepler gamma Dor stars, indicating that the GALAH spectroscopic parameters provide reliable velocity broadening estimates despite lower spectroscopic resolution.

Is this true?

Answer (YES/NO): NO